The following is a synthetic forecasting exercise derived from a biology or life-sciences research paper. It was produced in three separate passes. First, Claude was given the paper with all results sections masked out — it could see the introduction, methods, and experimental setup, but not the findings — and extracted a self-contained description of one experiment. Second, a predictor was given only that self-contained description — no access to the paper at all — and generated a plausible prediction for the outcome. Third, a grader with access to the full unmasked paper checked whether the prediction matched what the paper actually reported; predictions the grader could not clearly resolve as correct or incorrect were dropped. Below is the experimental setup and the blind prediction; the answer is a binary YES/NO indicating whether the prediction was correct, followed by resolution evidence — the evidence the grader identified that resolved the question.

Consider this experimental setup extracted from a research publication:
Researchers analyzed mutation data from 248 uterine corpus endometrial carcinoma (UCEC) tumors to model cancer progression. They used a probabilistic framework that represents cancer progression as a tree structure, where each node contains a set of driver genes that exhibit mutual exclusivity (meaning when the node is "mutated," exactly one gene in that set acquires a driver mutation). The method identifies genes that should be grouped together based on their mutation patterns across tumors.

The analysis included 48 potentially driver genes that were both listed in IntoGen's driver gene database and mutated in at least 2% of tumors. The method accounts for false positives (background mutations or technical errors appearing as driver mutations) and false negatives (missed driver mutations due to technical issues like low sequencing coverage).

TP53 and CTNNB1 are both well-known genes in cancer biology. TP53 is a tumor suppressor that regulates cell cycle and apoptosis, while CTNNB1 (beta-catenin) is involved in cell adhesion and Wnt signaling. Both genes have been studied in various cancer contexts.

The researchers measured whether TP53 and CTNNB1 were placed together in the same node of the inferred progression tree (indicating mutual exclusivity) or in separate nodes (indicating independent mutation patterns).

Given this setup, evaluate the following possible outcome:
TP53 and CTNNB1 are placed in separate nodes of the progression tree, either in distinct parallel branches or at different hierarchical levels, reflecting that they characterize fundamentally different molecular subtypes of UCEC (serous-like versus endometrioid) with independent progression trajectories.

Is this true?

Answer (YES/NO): NO